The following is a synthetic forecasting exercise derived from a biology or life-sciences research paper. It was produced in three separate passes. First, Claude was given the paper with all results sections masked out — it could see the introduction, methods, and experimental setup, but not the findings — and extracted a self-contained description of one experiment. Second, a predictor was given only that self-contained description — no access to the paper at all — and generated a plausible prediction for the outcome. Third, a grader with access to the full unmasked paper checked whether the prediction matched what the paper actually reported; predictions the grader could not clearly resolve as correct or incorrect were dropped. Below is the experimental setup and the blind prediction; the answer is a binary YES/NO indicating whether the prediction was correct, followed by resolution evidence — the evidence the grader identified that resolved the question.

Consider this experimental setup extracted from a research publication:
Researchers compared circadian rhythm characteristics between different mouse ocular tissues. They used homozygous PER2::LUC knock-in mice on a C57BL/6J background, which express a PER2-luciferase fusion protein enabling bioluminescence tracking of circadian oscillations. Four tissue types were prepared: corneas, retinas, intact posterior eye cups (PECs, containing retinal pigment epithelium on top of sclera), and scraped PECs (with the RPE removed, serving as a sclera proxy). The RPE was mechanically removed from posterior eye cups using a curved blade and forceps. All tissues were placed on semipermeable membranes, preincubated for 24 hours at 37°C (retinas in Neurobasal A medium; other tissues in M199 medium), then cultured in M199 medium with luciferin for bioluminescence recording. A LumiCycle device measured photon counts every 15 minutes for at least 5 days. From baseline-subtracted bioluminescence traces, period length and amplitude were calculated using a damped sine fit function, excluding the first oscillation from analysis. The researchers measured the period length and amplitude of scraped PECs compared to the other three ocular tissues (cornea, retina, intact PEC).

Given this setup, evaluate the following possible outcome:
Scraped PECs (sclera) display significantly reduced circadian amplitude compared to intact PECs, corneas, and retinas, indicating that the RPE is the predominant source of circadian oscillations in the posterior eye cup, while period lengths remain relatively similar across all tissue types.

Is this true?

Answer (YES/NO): NO